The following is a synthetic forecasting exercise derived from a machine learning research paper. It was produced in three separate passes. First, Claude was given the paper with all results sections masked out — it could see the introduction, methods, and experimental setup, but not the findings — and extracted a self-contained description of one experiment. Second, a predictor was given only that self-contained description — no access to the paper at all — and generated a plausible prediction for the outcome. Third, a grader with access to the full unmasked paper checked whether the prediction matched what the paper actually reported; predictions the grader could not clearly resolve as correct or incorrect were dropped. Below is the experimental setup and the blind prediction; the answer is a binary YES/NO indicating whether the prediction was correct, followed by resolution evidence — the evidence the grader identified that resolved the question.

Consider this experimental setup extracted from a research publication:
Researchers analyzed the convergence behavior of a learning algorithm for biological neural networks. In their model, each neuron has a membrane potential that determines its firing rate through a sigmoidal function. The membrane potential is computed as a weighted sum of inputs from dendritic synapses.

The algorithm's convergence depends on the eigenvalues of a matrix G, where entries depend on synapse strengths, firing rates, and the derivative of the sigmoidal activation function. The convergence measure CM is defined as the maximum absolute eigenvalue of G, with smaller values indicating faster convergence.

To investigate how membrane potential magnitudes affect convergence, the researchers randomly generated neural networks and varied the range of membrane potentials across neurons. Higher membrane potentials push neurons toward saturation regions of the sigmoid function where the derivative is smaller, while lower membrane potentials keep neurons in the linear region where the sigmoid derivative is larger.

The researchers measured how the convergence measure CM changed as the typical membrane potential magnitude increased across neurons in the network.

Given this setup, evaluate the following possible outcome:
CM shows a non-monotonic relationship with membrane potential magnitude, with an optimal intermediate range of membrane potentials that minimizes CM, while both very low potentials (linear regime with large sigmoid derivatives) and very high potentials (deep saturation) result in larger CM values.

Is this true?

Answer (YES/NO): NO